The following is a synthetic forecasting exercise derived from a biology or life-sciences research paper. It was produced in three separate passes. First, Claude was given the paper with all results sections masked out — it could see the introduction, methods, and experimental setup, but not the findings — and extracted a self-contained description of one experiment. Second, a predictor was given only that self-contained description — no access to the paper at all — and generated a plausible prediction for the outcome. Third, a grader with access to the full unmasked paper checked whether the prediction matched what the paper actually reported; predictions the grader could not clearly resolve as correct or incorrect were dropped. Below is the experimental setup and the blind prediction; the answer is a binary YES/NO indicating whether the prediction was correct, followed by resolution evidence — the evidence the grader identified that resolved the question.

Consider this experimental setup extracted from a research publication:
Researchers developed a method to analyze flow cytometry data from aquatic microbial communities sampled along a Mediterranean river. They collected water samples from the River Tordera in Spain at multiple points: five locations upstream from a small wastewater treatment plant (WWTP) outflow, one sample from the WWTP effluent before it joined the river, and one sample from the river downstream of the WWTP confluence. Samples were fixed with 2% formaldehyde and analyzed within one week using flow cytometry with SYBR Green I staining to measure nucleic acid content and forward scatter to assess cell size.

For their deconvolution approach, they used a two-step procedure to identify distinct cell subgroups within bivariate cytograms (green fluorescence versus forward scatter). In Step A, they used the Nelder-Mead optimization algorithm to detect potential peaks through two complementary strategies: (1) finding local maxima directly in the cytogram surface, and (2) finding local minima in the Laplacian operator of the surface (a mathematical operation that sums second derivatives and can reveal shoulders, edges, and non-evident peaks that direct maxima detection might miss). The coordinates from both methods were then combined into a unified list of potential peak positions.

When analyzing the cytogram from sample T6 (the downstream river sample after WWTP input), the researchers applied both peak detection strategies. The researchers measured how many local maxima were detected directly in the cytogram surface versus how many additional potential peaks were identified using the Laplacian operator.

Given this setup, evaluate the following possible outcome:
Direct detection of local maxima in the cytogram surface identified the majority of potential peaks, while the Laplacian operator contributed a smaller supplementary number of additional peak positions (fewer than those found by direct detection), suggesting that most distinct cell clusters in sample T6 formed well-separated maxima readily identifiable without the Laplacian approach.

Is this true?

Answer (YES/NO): NO